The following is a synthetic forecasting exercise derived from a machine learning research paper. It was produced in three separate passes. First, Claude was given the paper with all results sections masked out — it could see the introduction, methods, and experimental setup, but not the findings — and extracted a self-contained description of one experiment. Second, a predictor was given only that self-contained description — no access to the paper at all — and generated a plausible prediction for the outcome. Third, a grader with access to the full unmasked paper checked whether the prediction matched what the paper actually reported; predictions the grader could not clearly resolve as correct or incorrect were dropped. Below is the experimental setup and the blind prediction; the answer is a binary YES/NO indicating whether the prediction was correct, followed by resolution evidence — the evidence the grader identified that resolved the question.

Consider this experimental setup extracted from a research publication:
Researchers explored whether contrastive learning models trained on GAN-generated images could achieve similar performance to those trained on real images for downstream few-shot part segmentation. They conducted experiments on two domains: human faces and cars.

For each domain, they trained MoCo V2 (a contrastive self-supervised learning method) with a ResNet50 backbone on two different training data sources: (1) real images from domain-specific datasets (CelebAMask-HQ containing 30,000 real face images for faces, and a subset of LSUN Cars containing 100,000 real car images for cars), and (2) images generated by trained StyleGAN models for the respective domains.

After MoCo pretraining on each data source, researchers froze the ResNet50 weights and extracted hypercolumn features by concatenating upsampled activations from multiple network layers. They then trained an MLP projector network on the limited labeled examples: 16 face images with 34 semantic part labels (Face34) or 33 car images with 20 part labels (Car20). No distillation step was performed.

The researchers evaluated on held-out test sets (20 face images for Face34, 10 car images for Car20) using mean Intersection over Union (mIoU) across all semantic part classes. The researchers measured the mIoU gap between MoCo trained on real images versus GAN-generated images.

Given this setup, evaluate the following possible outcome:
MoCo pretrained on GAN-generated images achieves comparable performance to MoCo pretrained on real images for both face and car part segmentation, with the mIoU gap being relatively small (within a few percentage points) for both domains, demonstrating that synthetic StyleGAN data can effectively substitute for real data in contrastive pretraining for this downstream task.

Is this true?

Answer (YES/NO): NO